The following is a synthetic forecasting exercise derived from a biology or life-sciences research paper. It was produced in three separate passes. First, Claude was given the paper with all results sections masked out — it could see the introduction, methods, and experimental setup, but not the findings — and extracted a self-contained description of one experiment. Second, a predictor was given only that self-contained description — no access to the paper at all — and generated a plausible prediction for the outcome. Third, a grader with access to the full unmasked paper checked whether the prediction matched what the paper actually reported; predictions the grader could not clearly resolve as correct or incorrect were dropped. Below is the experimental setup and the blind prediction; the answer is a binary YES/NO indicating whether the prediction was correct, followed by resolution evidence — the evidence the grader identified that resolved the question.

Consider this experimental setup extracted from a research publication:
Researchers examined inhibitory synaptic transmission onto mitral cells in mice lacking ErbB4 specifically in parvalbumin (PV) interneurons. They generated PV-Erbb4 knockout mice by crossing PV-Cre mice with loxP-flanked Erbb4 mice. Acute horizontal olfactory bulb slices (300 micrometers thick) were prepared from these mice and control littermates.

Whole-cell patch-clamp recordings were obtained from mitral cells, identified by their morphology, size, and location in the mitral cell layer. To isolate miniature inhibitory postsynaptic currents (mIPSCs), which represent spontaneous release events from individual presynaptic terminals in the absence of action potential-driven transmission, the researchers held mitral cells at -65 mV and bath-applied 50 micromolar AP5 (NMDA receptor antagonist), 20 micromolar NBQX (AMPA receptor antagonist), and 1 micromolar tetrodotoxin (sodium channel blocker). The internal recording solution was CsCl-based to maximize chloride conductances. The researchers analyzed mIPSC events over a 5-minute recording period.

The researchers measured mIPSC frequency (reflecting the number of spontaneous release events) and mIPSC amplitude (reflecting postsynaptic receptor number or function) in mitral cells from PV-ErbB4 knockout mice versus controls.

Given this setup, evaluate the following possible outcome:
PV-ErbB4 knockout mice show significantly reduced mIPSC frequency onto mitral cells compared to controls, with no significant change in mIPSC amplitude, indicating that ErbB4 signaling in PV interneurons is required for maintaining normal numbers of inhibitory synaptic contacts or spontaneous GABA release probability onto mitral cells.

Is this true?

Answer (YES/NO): YES